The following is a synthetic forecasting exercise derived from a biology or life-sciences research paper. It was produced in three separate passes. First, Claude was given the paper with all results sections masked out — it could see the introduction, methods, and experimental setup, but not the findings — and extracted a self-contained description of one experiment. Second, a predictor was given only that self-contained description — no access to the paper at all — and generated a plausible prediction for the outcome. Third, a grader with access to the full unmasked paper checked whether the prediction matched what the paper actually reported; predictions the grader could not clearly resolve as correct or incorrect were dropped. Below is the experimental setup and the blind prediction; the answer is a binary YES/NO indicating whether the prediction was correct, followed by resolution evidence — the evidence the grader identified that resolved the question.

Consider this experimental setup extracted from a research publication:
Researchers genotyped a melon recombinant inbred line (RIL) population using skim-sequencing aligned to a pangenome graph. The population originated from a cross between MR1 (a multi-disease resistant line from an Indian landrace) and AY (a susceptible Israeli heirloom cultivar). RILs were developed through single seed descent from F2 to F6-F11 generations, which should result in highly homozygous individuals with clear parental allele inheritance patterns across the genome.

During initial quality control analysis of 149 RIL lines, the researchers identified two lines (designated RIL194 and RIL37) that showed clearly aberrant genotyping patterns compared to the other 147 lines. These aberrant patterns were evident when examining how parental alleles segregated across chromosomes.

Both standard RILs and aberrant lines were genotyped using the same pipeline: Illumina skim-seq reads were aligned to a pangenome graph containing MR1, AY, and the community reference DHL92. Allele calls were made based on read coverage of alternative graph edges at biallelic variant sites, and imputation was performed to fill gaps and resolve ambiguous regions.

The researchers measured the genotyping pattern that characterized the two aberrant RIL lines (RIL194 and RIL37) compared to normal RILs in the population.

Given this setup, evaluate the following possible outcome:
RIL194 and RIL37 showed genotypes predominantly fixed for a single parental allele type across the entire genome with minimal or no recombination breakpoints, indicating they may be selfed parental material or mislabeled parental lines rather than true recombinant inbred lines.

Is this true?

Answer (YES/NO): NO